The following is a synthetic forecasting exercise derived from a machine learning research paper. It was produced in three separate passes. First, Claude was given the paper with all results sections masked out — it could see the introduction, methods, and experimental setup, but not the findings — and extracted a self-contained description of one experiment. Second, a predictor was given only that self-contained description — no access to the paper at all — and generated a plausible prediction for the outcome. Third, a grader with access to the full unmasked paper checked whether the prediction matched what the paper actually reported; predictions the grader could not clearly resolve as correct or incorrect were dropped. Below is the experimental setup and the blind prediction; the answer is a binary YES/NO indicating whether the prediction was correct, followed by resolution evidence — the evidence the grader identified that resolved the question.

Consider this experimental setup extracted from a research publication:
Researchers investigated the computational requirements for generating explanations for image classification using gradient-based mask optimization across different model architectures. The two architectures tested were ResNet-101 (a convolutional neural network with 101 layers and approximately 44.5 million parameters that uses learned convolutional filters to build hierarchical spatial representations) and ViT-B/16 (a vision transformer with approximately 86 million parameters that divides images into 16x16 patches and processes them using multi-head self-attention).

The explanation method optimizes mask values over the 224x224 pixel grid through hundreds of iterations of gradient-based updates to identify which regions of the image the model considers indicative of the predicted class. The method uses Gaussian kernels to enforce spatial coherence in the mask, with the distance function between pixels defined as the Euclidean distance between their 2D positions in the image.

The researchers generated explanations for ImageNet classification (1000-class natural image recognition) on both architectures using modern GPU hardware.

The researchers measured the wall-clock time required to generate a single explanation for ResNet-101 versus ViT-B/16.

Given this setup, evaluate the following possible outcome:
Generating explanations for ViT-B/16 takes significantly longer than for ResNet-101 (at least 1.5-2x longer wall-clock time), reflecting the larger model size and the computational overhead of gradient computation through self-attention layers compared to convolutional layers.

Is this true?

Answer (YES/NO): NO